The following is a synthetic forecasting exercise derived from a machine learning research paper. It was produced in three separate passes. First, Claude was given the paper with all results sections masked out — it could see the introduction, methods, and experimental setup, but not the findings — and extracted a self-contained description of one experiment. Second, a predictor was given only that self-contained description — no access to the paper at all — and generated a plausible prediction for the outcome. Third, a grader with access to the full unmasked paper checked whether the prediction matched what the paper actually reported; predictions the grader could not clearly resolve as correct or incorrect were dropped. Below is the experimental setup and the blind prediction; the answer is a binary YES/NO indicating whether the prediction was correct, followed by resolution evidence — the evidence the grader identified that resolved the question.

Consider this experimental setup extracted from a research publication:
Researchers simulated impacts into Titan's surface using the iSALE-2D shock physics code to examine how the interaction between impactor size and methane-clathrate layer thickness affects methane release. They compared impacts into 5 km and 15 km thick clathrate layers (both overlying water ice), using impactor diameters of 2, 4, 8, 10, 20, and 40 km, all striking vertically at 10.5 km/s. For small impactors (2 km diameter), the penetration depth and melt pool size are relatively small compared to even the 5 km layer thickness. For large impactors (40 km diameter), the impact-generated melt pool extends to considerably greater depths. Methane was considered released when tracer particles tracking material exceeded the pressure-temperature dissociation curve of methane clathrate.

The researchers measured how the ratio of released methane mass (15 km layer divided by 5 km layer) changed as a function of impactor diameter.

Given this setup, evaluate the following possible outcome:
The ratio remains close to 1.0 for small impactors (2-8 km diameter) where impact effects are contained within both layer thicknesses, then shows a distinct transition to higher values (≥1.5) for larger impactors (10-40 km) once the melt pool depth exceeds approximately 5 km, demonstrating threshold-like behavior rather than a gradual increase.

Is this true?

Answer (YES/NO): NO